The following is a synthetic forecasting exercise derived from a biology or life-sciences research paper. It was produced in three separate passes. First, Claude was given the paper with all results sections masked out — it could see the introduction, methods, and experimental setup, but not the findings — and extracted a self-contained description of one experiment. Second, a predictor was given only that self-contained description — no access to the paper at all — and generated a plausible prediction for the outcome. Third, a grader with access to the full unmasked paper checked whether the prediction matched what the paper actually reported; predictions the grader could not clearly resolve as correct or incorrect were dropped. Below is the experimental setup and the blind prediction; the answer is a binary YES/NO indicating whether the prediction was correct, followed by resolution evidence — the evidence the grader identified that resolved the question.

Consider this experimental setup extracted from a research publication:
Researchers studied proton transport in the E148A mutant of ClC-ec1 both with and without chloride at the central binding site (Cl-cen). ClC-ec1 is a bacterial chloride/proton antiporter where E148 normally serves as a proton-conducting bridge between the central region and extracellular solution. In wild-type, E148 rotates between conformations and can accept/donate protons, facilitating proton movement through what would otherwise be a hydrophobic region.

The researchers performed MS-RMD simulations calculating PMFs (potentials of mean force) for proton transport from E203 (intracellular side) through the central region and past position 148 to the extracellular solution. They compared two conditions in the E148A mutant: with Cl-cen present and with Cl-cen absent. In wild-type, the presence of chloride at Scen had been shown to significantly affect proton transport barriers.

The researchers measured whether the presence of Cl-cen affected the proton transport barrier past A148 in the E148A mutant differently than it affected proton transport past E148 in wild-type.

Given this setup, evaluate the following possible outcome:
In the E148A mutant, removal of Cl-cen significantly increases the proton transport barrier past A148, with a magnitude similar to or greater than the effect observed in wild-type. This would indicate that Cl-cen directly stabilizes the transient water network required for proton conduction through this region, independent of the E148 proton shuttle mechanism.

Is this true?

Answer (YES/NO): YES